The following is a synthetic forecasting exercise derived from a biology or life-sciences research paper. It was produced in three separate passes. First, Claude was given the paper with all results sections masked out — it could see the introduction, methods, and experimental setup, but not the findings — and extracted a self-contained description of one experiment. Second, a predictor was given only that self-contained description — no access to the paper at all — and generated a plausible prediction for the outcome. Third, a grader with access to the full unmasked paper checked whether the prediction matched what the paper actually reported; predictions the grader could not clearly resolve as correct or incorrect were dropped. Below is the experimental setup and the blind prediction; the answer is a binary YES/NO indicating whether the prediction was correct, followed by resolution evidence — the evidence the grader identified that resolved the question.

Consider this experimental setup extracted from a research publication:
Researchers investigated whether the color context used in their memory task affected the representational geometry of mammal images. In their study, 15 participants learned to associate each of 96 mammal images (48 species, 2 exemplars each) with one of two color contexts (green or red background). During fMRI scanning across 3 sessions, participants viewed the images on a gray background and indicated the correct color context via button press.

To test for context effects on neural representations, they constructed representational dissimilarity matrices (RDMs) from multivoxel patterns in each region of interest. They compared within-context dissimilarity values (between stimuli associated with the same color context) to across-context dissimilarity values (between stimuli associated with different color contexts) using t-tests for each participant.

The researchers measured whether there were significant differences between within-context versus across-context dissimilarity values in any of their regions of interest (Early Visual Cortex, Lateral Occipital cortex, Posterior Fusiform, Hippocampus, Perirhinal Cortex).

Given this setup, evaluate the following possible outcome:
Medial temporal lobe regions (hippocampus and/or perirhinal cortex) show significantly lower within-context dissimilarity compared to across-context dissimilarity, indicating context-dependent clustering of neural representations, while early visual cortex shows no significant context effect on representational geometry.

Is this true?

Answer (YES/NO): NO